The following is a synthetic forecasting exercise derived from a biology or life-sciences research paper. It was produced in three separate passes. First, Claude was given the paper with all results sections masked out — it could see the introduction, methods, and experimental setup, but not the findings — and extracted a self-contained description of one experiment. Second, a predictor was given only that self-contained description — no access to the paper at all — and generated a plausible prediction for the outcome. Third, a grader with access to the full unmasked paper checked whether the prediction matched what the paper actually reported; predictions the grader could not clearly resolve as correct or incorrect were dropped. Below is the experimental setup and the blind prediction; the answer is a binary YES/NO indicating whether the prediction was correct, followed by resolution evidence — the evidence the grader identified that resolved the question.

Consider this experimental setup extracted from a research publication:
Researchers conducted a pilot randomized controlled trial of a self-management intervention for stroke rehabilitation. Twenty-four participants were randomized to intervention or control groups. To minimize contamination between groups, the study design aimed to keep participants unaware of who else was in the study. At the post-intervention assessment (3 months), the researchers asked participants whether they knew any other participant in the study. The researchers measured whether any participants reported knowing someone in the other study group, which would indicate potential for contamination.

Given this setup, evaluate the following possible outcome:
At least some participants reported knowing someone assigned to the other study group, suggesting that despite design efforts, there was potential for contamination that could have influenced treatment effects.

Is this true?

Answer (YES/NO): NO